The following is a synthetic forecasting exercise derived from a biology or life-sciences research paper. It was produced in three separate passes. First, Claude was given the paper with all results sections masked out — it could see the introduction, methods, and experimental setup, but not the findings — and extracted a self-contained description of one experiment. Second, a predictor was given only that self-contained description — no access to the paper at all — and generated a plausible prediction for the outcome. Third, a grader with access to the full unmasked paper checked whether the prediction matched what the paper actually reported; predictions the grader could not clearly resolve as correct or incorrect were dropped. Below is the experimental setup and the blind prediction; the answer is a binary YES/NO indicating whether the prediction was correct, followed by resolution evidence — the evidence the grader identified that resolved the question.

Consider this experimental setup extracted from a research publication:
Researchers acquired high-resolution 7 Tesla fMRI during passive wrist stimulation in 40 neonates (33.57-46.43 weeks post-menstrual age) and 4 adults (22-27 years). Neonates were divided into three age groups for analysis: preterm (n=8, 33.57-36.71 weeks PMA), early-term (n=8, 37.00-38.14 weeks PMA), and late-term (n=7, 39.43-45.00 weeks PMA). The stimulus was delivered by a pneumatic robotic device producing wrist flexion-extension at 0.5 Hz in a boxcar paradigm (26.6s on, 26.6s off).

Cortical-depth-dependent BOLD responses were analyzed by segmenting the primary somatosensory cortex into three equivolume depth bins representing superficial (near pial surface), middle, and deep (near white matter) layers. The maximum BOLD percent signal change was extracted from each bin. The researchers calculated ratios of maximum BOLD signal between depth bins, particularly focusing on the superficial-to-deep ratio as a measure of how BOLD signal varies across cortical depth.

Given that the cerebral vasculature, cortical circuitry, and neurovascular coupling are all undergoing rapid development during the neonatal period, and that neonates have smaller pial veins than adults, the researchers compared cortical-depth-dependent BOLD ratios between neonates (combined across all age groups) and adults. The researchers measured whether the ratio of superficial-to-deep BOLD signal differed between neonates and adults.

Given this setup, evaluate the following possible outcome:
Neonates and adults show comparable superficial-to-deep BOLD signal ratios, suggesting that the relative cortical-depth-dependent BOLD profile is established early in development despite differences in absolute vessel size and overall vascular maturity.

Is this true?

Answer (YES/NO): NO